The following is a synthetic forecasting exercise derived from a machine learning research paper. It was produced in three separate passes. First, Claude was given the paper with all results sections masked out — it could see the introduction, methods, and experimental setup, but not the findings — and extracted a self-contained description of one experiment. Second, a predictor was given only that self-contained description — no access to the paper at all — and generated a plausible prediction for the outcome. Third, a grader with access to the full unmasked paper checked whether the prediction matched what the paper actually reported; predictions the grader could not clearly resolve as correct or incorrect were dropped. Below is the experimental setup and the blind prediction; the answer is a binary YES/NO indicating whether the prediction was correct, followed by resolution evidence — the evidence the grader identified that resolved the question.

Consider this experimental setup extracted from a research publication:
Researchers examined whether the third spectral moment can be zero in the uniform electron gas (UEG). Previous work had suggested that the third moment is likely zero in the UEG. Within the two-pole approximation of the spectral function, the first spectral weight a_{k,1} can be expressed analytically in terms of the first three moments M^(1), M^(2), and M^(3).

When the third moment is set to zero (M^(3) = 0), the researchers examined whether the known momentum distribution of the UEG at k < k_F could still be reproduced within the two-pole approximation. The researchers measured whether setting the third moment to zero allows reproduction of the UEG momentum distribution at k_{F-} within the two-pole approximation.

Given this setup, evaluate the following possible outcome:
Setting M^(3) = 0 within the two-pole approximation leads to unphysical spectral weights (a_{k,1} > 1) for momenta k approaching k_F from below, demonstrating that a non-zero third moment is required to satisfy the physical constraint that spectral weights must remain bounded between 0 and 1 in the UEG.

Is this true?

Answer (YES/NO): NO